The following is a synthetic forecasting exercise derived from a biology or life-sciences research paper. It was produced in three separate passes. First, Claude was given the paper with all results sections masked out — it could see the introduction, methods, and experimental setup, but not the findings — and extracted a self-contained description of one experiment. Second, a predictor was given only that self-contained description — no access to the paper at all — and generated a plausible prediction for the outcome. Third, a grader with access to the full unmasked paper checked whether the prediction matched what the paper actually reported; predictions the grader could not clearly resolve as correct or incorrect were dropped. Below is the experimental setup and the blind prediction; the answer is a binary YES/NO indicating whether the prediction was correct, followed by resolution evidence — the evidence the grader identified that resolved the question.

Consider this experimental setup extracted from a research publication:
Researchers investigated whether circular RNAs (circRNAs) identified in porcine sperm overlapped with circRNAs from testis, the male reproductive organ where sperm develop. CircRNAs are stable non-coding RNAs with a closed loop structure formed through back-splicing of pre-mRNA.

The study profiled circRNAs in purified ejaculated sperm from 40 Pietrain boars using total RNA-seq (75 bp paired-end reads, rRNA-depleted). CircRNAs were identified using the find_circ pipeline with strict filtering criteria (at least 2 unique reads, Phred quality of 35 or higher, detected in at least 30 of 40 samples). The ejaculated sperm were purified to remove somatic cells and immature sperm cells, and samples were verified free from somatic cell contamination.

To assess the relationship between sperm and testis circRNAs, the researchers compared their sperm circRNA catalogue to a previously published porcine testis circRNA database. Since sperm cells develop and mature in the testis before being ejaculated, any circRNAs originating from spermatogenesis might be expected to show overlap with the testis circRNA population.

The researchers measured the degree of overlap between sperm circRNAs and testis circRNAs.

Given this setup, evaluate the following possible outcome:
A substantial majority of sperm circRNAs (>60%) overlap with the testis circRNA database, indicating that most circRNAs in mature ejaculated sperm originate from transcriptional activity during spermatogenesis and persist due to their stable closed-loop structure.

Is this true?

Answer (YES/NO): NO